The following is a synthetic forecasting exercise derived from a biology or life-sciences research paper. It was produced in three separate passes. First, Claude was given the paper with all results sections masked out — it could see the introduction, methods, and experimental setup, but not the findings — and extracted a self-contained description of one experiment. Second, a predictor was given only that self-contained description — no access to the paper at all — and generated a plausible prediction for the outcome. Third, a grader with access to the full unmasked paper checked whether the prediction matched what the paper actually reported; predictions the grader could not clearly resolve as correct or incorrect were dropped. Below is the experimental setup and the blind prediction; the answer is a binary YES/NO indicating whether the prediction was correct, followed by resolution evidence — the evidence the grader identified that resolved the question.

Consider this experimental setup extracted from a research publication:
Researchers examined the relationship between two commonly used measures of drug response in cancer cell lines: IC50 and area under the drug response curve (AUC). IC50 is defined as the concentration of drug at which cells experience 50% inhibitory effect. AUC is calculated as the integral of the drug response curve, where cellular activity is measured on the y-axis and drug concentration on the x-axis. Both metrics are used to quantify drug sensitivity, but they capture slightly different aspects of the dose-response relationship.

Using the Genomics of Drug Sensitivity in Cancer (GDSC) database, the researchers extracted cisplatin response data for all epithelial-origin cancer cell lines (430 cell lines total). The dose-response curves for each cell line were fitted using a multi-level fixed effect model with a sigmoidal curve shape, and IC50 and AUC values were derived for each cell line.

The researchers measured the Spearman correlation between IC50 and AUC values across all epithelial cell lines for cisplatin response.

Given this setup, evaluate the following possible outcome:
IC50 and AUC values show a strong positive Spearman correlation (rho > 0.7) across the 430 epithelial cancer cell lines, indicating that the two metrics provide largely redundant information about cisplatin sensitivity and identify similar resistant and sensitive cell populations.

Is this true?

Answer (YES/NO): YES